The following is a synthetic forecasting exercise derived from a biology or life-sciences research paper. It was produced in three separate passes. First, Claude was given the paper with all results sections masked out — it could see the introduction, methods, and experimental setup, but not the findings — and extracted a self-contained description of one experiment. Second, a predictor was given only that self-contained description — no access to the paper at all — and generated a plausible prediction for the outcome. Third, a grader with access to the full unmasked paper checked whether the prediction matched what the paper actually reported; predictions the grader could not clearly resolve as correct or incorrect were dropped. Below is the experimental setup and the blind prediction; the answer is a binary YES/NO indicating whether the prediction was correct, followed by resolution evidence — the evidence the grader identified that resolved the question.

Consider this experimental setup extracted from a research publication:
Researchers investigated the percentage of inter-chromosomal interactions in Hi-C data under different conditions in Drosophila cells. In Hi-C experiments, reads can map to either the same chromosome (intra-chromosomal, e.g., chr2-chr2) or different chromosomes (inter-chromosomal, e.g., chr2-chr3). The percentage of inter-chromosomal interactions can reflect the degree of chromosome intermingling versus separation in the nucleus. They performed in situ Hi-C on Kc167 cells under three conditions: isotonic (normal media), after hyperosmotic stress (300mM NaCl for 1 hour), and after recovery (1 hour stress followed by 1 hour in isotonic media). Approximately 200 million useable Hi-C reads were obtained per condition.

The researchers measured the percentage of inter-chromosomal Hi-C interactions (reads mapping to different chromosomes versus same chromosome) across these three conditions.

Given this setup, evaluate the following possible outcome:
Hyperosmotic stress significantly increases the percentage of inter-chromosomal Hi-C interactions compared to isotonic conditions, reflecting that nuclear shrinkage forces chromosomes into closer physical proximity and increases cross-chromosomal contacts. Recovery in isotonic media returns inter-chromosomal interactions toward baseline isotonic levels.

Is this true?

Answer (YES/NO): YES